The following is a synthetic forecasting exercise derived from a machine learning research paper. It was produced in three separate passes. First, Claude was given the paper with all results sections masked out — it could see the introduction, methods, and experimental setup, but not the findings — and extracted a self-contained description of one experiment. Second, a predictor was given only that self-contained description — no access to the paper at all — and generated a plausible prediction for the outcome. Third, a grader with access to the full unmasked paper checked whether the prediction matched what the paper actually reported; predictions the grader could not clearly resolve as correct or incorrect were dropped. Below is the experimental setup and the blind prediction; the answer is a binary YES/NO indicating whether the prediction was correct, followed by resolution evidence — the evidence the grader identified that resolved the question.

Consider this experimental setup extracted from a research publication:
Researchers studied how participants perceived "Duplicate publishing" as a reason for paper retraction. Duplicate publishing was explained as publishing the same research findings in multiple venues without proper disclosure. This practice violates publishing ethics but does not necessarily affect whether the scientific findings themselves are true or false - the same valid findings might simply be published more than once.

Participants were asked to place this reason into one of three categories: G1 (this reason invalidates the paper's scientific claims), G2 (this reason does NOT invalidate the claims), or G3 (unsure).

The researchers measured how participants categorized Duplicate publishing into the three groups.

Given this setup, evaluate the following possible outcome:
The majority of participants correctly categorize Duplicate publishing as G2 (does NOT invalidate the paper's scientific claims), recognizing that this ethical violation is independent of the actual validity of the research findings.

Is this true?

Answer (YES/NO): YES